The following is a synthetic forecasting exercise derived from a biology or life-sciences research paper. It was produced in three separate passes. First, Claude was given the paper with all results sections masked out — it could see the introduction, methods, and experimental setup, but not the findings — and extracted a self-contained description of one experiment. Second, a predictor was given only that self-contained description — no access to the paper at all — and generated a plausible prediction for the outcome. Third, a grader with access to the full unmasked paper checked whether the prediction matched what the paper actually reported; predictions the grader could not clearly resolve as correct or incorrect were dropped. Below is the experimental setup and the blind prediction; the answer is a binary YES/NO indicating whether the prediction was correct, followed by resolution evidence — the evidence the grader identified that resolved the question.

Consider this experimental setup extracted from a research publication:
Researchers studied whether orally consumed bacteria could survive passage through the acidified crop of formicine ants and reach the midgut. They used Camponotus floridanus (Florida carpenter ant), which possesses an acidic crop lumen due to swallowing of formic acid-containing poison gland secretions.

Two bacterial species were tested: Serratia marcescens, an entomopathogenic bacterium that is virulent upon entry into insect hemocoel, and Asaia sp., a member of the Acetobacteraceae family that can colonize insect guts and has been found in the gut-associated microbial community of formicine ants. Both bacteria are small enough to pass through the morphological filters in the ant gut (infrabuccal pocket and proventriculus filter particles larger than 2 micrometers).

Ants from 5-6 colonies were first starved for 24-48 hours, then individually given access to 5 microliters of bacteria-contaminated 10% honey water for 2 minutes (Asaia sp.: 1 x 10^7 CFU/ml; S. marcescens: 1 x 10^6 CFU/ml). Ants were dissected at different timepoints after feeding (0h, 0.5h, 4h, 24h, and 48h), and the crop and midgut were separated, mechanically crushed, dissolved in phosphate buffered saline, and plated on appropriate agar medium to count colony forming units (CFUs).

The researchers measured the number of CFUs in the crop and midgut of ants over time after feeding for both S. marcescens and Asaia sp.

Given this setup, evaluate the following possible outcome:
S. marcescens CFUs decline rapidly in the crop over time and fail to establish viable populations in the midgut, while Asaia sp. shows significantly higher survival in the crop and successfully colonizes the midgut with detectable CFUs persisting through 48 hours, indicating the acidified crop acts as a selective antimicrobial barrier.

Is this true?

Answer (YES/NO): YES